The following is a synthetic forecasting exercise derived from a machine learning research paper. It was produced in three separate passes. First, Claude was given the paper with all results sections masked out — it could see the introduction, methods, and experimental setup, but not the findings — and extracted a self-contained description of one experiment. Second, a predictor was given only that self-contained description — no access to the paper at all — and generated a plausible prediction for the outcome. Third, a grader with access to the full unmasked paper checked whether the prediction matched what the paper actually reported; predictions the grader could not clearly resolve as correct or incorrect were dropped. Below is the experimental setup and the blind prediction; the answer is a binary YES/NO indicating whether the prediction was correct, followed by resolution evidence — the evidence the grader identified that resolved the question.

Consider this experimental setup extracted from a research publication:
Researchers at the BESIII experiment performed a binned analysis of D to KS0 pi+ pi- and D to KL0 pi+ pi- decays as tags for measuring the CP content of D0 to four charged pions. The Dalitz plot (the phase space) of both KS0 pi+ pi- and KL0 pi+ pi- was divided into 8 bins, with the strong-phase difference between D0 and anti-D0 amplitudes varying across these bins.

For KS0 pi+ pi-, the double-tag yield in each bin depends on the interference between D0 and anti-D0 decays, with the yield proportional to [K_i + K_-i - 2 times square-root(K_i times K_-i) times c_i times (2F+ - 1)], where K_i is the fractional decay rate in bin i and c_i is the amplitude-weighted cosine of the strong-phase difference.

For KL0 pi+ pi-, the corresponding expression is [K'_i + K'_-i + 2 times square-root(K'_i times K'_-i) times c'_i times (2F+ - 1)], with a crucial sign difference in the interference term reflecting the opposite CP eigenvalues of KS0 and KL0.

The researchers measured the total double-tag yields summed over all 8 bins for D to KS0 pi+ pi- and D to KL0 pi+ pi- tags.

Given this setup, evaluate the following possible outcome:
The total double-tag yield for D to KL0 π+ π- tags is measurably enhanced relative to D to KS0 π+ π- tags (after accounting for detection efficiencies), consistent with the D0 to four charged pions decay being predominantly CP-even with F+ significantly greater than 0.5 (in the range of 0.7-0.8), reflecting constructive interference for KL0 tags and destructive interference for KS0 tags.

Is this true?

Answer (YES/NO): YES